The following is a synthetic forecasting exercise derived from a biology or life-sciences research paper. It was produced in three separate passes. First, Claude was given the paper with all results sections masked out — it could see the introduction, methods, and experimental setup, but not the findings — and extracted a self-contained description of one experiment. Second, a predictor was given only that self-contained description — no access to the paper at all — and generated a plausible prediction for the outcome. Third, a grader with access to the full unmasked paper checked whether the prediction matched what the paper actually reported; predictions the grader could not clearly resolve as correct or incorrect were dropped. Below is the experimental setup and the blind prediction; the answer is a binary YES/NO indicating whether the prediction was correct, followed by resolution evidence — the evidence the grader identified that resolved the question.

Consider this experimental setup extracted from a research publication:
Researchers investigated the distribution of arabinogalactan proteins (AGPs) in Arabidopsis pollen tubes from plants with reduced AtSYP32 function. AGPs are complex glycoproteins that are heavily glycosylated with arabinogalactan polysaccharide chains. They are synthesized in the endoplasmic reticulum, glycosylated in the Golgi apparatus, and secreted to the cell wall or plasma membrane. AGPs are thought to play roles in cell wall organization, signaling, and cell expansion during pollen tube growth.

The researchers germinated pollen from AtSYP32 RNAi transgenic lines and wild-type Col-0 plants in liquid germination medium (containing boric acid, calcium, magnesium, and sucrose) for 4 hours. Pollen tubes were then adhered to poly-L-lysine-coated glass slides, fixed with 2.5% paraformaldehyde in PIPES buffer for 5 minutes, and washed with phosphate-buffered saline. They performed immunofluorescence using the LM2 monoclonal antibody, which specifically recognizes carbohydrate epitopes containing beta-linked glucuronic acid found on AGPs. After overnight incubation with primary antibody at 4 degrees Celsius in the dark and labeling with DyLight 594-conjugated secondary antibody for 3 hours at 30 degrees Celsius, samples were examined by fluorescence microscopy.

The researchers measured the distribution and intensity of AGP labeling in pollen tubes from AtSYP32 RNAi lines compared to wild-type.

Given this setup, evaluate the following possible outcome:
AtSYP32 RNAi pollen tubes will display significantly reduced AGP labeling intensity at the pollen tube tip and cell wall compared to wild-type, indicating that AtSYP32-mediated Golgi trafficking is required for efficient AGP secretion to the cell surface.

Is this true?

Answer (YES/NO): YES